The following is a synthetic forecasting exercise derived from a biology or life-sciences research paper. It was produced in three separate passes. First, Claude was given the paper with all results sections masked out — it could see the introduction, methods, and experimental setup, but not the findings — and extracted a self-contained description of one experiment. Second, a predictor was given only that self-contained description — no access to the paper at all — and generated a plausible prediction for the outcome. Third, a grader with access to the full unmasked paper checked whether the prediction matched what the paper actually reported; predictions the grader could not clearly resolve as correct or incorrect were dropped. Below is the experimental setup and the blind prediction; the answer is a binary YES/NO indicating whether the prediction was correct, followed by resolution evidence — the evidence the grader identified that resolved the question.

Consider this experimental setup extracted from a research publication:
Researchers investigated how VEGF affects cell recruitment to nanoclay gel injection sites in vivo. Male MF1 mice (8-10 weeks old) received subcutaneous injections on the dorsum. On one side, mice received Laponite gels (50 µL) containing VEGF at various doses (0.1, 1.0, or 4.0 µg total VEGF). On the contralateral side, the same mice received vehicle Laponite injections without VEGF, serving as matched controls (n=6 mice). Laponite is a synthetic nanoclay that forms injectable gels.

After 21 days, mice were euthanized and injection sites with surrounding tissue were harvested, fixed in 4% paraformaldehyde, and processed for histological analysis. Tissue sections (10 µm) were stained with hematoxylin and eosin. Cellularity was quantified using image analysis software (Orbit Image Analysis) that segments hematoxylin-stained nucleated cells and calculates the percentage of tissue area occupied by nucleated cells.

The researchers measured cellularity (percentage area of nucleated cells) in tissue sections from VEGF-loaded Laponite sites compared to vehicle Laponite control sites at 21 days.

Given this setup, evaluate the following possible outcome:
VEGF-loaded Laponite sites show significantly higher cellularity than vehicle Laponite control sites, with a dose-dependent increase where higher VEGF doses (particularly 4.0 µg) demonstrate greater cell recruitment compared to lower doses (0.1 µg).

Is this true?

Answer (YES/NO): NO